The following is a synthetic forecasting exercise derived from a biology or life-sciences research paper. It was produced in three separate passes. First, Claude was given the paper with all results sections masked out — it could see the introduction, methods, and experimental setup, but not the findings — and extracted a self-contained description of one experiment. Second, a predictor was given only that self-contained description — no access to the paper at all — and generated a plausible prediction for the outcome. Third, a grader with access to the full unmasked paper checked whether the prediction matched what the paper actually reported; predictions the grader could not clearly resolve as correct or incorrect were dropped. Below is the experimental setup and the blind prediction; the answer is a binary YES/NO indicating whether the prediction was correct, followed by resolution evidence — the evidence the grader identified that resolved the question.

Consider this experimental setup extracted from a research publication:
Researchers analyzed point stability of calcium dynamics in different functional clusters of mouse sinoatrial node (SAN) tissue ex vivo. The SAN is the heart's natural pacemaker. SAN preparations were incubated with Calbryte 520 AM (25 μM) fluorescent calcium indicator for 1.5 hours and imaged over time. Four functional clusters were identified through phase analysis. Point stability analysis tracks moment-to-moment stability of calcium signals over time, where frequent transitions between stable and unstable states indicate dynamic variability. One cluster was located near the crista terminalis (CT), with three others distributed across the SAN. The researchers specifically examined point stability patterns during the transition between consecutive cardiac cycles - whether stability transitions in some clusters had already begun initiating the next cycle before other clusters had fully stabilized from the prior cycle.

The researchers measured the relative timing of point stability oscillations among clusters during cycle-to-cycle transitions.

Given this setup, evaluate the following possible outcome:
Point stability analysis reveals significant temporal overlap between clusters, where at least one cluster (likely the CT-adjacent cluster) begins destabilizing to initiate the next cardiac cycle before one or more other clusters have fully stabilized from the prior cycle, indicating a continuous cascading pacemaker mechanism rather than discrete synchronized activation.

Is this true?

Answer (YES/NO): YES